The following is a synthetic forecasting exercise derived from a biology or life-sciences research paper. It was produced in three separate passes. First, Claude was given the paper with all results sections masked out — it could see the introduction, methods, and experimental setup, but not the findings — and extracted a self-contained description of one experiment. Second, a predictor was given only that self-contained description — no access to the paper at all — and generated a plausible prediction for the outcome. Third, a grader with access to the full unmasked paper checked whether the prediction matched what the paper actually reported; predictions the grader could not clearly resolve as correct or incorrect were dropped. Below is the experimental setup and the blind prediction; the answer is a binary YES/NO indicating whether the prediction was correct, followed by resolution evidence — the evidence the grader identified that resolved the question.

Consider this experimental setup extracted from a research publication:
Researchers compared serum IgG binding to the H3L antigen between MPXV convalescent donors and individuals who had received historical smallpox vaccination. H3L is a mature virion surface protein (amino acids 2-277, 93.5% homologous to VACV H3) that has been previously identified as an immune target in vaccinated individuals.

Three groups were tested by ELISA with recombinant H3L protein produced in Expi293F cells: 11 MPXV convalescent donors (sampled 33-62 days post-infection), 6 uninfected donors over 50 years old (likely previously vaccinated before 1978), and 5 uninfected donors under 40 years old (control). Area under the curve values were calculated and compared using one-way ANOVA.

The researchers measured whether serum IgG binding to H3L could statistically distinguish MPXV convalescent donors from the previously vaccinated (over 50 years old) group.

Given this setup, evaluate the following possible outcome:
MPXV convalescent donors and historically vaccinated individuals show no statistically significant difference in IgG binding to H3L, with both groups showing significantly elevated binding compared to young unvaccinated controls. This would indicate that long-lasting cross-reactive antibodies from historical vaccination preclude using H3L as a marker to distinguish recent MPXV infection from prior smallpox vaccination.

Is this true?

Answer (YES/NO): YES